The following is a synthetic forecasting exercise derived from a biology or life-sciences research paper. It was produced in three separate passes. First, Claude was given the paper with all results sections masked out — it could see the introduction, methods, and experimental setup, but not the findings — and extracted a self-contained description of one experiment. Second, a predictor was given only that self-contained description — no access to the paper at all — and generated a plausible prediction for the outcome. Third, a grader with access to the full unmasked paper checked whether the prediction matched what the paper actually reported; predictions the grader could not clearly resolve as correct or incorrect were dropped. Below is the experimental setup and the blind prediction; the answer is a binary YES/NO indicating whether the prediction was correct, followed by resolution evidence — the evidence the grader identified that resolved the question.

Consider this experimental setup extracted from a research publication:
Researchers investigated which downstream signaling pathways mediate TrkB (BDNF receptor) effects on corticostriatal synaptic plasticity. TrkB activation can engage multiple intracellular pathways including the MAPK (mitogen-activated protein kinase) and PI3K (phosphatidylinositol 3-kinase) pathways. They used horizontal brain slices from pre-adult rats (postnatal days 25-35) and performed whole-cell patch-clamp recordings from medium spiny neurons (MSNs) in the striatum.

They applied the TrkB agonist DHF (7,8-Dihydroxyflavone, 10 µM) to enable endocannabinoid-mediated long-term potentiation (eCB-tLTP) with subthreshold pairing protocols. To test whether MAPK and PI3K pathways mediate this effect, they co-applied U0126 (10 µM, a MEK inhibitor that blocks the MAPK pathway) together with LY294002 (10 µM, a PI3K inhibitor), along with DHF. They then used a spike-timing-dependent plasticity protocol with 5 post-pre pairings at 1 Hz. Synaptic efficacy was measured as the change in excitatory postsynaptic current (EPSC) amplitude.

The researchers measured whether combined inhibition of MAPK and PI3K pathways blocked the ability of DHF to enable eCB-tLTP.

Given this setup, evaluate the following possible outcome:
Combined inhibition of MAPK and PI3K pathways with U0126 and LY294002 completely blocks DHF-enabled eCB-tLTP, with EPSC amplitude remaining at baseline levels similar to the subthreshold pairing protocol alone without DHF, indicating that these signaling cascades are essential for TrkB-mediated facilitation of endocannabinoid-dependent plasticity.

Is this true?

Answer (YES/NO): NO